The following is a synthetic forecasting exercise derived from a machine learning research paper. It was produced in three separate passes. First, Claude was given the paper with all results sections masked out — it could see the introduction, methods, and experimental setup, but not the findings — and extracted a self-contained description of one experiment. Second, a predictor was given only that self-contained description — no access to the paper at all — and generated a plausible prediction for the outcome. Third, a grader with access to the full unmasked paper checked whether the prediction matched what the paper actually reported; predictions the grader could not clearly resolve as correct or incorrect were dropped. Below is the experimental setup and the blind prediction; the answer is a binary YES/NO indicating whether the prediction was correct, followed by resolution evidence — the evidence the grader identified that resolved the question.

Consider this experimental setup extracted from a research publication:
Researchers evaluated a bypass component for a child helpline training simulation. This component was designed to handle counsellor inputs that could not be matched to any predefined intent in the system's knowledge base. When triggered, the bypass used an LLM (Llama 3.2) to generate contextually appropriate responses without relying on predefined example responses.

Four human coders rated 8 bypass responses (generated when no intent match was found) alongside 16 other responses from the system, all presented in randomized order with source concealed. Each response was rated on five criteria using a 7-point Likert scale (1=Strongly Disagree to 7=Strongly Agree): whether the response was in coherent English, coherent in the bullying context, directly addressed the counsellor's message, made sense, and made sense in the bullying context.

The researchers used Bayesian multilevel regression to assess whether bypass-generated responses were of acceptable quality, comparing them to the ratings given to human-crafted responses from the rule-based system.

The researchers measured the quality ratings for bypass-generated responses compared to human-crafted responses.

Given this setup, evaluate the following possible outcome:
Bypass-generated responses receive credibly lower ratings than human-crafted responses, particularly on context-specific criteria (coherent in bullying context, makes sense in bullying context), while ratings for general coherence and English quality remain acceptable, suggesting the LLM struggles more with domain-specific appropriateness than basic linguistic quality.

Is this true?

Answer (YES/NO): NO